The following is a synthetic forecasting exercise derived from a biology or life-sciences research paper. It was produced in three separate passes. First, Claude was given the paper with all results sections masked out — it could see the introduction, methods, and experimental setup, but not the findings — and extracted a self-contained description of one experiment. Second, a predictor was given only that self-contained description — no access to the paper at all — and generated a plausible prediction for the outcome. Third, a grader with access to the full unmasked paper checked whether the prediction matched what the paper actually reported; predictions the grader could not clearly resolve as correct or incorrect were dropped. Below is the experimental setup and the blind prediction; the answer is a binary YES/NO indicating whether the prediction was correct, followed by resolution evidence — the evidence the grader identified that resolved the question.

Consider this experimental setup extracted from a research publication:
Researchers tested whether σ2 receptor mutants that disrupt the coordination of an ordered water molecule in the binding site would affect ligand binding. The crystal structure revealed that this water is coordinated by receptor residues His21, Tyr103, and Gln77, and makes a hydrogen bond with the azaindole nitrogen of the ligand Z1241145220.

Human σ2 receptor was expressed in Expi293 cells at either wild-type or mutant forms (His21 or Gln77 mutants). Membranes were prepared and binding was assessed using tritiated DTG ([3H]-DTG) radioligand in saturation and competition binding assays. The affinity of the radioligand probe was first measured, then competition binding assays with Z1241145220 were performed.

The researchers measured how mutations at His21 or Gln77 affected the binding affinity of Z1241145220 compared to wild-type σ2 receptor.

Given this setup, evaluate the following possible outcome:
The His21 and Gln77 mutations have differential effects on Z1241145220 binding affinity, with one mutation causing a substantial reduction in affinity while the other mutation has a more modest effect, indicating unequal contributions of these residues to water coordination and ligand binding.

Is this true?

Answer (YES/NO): NO